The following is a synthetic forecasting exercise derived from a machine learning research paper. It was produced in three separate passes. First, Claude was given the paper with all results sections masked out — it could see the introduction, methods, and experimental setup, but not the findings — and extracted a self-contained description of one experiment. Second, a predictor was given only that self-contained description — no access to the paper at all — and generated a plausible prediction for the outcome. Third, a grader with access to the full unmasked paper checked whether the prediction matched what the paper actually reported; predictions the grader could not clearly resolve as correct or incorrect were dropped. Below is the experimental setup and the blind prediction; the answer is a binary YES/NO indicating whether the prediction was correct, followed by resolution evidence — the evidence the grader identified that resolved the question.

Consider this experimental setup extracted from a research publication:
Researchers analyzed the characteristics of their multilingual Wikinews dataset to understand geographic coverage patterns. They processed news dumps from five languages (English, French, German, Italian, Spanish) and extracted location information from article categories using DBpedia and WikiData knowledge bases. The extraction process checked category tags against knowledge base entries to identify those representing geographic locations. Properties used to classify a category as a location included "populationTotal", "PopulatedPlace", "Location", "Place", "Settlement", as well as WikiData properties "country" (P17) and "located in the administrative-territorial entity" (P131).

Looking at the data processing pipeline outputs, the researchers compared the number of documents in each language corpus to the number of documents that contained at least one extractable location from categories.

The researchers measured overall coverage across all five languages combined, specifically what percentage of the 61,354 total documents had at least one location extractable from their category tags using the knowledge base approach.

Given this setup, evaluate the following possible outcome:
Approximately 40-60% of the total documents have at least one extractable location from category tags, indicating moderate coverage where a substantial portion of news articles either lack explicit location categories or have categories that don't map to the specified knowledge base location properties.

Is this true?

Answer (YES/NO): NO